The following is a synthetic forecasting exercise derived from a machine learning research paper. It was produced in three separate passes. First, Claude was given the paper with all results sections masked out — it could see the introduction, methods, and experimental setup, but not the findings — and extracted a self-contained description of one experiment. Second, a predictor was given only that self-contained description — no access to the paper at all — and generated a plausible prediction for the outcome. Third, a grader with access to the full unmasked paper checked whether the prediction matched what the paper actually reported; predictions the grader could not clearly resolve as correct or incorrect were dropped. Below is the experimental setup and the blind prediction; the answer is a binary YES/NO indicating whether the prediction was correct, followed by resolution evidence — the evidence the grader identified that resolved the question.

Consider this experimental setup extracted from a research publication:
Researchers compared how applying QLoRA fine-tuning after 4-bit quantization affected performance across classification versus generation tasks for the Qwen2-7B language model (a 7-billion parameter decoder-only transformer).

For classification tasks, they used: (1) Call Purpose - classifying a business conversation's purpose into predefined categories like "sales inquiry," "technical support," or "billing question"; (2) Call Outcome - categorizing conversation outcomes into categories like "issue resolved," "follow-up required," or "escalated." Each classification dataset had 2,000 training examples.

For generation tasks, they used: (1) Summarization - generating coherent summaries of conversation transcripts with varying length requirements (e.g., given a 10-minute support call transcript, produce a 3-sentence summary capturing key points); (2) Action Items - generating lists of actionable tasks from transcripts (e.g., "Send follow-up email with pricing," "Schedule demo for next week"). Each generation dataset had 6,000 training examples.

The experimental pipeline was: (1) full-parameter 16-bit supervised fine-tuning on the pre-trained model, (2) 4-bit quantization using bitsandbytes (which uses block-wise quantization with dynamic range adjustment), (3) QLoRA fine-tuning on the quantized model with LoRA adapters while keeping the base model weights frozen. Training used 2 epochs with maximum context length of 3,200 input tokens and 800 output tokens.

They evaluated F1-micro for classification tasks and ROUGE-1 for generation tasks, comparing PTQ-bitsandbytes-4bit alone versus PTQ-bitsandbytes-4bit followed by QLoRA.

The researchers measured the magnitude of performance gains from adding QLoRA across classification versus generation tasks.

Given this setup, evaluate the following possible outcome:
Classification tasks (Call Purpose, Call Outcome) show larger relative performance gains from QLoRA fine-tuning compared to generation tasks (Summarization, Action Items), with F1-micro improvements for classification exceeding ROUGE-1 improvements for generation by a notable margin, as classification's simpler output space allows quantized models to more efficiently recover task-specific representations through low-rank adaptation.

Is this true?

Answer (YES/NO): YES